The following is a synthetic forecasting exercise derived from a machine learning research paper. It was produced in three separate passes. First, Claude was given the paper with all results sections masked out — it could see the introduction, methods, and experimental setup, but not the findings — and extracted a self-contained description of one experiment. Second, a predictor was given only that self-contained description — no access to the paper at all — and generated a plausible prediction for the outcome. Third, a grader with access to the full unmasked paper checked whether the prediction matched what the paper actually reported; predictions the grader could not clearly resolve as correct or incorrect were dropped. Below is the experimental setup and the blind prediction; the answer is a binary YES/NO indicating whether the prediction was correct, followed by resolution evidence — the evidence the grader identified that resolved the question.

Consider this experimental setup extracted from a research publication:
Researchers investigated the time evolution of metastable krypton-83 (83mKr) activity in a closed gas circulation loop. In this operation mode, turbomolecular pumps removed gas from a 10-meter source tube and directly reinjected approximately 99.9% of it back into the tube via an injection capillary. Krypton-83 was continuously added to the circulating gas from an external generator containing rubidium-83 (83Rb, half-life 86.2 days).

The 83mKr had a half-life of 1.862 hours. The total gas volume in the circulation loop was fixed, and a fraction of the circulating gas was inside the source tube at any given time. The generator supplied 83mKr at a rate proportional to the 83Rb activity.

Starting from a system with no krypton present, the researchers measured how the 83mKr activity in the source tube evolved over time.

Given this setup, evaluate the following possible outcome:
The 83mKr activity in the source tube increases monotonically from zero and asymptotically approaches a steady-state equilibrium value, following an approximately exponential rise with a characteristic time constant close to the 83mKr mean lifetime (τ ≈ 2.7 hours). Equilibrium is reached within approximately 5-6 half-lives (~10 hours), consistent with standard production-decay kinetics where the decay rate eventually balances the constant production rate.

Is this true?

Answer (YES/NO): YES